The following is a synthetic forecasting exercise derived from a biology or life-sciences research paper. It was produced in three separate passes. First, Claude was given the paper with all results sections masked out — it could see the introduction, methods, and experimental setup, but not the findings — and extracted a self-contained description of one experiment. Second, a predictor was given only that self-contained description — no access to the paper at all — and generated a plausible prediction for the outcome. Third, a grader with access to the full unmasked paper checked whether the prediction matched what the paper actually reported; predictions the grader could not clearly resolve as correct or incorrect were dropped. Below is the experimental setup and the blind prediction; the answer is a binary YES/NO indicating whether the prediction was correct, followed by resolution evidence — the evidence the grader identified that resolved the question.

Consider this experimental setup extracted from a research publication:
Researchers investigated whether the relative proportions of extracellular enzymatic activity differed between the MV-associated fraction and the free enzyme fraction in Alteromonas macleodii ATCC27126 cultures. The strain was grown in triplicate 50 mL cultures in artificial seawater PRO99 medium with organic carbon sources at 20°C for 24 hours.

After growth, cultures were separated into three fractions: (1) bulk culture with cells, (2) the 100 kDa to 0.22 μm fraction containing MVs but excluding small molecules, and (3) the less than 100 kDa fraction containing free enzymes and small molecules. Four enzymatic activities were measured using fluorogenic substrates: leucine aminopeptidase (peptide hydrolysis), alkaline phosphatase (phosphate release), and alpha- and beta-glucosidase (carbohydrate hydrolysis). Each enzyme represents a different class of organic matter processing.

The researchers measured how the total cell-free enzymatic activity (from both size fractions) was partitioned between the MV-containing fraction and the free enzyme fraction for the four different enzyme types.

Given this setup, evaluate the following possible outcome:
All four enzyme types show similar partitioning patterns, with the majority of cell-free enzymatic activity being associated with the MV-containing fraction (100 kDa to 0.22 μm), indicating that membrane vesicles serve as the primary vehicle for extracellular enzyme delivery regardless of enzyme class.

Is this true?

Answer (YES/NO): YES